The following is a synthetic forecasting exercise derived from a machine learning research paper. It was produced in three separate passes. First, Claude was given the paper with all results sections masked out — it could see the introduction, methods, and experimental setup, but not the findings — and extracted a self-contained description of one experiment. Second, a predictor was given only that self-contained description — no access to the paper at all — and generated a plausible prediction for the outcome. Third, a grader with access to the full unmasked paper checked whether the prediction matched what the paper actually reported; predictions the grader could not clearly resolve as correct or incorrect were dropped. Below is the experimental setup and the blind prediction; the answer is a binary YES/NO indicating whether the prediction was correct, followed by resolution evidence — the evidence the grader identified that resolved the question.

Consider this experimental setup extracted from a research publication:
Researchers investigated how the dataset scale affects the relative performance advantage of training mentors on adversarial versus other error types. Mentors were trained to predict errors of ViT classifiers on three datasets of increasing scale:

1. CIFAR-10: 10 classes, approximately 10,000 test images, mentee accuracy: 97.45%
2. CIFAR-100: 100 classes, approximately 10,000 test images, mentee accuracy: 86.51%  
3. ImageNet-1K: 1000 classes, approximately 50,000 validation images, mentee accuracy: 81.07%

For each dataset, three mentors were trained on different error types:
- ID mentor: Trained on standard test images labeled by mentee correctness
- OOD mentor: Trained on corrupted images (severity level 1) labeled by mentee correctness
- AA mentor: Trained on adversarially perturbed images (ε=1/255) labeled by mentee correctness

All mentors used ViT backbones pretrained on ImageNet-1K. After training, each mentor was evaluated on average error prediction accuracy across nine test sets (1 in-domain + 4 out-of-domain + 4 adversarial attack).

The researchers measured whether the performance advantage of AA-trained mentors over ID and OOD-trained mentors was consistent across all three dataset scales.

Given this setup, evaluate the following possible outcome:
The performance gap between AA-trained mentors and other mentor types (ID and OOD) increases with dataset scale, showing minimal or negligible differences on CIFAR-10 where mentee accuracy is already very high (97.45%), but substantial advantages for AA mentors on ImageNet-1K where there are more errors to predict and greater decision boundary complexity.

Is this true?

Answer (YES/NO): NO